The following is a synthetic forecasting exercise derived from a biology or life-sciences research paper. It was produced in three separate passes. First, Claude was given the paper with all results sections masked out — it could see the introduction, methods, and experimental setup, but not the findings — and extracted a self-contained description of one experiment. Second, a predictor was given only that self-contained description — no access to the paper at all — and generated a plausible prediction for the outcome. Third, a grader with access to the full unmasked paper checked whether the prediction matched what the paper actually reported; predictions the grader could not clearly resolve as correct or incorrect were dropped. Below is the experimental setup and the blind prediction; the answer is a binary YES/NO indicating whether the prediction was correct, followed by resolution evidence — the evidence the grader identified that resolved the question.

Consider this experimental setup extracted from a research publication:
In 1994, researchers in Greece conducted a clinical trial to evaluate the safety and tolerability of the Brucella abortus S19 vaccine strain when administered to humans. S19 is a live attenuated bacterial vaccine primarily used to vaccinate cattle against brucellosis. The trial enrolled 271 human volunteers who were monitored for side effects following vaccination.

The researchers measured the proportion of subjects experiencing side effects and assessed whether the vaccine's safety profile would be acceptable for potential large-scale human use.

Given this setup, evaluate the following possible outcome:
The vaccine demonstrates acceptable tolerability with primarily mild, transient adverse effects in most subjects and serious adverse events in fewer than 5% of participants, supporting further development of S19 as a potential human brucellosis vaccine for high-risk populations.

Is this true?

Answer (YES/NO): NO